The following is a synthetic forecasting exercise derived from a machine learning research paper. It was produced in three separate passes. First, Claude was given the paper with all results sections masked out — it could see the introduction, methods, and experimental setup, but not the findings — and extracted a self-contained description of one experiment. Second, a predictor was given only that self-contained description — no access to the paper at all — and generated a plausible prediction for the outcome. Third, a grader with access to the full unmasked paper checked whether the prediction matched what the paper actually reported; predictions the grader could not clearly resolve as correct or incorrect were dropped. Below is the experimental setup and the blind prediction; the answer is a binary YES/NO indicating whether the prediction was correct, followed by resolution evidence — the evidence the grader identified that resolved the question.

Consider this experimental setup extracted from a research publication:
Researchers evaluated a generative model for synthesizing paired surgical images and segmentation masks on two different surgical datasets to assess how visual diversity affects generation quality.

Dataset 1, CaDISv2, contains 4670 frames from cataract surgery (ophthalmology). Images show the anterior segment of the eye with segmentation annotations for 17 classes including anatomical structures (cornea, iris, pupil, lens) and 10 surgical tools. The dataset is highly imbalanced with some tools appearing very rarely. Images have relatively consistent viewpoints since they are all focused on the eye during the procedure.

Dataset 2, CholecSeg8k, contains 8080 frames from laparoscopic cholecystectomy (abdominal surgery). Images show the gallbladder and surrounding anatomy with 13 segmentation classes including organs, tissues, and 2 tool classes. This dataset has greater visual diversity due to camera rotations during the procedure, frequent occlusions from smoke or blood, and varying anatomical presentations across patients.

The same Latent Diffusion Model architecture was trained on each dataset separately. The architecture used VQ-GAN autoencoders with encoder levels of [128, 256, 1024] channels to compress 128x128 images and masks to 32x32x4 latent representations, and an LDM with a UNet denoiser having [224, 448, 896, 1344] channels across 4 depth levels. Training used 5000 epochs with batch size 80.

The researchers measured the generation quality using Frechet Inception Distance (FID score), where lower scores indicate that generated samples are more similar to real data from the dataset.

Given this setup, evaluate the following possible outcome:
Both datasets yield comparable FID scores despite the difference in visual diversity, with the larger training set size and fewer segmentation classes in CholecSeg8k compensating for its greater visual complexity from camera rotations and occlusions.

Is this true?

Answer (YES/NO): NO